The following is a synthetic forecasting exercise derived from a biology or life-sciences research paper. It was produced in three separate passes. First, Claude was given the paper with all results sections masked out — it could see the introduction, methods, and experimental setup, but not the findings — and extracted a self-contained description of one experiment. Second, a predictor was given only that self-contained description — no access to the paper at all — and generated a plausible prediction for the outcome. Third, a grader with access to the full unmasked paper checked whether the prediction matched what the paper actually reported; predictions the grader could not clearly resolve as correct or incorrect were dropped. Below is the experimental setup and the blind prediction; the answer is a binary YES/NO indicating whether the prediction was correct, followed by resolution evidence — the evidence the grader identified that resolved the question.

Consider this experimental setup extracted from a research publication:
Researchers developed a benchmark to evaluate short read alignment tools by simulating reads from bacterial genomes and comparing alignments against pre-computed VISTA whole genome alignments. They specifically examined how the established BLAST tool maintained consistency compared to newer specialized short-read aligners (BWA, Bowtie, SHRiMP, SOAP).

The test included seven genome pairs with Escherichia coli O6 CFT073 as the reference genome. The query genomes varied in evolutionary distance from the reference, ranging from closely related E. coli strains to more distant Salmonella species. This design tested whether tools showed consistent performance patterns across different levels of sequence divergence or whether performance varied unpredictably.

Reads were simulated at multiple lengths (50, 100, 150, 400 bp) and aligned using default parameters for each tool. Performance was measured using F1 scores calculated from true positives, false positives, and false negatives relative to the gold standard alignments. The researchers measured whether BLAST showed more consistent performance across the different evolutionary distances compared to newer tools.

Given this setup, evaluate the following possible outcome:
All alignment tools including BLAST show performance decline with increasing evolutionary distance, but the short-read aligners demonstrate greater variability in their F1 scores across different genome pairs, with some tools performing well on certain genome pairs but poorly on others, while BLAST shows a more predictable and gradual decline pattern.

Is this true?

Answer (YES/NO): NO